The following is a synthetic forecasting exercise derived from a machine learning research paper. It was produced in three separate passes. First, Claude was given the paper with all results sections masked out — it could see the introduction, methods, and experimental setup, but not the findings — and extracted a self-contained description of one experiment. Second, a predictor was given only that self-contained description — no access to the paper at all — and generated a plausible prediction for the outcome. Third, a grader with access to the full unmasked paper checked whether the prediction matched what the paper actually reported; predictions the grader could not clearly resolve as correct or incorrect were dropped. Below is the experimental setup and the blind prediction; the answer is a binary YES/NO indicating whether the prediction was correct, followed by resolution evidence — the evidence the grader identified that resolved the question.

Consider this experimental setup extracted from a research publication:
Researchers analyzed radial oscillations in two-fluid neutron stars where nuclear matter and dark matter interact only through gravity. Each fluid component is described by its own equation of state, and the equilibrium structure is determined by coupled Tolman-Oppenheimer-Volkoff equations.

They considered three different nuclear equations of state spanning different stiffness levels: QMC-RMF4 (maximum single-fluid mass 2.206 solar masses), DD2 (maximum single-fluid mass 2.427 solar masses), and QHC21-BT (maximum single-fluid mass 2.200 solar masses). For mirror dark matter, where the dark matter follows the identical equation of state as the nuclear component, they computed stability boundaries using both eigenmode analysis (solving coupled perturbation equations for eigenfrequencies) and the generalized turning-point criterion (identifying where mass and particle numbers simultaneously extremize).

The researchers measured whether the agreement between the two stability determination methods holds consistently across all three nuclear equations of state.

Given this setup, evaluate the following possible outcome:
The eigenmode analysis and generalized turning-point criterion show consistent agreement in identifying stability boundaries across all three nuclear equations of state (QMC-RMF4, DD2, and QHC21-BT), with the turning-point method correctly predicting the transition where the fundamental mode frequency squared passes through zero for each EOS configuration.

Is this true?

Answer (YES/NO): YES